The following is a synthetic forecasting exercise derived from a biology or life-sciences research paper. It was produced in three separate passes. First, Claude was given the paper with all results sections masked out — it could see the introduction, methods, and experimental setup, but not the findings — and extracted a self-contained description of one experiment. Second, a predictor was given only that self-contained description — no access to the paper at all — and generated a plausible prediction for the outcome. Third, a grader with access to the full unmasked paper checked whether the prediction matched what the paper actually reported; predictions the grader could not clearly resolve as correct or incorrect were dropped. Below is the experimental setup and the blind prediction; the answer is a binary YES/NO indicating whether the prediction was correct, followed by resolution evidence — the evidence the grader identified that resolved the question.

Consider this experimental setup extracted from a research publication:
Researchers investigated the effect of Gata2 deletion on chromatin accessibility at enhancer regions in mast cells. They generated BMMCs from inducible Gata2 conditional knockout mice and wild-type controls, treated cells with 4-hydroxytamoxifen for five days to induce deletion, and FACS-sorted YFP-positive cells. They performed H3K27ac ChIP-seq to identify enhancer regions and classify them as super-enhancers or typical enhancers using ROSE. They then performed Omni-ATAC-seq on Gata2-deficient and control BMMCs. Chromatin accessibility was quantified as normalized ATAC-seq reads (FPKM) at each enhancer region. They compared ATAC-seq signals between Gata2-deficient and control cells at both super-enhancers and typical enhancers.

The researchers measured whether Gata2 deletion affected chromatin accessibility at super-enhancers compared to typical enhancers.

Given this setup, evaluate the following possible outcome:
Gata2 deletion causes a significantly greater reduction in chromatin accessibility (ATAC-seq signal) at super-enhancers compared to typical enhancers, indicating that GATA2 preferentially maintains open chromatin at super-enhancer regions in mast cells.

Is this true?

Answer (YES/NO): YES